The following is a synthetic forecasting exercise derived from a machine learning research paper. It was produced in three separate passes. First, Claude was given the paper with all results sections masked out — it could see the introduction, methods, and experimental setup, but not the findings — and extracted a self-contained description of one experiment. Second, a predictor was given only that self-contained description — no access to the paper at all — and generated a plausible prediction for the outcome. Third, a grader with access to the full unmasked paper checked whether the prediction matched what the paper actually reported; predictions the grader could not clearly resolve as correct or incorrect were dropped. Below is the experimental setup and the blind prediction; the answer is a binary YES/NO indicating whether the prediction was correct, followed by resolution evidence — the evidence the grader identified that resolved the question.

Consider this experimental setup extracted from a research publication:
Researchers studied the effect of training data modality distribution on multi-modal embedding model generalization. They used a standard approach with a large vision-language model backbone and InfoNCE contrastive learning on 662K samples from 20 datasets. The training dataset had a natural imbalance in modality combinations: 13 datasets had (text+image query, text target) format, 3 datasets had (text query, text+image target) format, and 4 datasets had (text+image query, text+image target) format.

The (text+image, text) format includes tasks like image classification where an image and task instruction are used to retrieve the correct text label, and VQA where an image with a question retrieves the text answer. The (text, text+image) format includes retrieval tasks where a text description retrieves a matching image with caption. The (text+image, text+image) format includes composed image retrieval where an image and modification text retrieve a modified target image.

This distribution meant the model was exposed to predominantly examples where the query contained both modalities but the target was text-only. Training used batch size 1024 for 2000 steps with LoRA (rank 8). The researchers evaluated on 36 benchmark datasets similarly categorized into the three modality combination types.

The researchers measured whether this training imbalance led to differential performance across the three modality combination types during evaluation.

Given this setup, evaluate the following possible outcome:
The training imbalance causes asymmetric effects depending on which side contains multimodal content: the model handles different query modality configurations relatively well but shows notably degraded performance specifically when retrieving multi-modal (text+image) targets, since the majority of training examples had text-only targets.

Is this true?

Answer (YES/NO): NO